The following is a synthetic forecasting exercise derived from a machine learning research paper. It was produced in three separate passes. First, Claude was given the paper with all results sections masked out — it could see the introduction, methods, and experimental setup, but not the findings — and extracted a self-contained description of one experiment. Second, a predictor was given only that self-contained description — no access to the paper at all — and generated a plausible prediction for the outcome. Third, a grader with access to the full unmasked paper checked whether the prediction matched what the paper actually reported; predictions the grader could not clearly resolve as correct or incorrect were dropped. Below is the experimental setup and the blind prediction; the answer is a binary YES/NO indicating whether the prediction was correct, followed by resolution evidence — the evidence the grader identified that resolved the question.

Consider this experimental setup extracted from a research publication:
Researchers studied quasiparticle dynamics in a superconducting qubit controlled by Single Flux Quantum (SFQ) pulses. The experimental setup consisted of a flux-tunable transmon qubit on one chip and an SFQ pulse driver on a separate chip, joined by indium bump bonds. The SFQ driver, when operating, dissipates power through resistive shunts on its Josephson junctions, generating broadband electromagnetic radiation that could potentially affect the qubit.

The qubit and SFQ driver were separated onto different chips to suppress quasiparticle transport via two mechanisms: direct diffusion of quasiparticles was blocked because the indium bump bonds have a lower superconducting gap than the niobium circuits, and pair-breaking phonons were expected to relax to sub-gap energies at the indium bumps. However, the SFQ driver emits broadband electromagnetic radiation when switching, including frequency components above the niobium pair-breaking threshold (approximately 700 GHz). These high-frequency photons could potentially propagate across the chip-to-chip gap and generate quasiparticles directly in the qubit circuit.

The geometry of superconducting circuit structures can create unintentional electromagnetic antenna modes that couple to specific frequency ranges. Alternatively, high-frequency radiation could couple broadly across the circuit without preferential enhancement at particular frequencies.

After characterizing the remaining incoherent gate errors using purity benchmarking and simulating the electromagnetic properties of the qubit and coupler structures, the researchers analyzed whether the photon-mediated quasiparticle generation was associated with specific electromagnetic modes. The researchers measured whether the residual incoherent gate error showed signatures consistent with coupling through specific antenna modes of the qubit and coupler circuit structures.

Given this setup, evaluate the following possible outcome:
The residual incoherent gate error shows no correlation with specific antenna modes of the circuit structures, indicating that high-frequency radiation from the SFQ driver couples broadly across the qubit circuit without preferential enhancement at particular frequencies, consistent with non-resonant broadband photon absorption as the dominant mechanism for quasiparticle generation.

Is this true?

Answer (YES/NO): NO